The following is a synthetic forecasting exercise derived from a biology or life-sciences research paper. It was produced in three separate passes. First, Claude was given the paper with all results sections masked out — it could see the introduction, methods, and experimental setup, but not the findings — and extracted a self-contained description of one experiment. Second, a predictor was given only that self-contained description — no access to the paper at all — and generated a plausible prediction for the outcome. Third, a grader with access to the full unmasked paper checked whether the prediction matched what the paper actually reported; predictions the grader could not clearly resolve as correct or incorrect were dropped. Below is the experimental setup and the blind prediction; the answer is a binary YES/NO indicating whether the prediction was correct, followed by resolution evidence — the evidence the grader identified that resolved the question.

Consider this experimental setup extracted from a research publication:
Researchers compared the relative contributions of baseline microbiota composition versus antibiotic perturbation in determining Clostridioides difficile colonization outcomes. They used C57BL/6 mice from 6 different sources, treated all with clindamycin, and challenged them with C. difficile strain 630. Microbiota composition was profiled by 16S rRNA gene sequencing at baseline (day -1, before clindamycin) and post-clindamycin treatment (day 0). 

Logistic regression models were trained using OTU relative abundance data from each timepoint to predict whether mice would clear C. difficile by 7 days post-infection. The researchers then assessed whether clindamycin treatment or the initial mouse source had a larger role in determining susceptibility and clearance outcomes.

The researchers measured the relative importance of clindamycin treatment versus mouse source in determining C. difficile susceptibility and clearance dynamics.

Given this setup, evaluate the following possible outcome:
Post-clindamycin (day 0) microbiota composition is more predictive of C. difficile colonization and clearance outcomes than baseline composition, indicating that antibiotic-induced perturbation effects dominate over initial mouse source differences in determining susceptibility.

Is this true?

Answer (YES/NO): YES